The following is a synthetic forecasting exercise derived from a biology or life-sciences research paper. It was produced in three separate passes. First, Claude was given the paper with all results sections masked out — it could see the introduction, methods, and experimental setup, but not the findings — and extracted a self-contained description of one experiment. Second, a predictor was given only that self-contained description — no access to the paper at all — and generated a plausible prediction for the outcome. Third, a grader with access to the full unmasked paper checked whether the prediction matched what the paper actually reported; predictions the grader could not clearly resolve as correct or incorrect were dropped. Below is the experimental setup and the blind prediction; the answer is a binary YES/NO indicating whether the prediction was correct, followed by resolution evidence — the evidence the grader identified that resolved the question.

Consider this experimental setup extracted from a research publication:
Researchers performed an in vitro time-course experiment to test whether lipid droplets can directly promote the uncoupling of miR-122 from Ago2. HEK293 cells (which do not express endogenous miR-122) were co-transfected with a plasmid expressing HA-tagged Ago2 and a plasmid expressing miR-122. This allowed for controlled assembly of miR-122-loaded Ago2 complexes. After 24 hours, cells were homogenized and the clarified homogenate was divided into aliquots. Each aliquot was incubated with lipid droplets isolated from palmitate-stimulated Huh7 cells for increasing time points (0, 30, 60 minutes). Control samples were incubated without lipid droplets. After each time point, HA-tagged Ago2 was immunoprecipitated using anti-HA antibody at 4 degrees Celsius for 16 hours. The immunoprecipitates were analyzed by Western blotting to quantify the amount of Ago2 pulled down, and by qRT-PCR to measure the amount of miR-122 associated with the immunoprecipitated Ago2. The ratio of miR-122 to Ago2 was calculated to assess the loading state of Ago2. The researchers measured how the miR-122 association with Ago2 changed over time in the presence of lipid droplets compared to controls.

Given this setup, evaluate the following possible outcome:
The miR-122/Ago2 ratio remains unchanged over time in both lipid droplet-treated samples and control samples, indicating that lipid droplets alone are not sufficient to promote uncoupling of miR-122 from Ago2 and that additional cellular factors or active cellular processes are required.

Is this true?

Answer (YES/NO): NO